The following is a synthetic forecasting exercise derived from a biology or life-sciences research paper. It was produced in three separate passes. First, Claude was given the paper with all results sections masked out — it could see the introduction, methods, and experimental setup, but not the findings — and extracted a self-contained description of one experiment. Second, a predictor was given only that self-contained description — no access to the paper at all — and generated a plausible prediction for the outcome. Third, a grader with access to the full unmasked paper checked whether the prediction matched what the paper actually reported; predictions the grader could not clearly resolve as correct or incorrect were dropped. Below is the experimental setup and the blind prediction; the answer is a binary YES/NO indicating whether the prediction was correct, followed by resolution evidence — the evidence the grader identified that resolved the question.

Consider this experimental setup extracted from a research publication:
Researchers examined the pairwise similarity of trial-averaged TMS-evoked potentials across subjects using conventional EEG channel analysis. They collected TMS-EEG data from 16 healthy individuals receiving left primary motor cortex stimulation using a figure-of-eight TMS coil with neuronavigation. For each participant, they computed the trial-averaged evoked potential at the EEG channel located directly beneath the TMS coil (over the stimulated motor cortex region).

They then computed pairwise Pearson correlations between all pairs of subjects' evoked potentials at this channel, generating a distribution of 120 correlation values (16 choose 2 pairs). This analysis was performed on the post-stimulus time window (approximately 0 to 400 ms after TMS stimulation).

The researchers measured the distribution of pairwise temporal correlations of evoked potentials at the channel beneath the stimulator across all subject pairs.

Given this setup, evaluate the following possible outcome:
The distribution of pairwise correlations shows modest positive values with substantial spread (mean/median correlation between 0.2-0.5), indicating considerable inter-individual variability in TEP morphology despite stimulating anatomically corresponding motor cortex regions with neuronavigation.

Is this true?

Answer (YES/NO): YES